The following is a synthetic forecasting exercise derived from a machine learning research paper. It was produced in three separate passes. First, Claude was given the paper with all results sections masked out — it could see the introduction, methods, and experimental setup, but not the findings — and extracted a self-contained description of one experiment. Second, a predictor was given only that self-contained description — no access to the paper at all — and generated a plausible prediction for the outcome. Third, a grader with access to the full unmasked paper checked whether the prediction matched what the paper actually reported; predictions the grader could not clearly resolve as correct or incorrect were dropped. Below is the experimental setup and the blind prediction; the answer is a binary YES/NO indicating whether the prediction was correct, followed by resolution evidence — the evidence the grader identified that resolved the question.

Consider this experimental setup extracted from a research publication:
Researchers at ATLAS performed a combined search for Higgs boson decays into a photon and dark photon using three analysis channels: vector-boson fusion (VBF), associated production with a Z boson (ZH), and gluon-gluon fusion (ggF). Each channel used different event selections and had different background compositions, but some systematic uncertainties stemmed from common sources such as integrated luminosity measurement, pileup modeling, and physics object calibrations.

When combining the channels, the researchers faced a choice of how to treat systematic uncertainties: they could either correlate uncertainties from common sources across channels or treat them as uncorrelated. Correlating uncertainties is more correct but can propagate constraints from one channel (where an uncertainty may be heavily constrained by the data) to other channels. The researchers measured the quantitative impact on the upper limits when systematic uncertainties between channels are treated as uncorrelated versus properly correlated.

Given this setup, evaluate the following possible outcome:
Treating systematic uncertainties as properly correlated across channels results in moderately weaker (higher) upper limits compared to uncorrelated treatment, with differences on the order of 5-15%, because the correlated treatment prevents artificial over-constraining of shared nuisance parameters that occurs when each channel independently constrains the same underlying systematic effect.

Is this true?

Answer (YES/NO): NO